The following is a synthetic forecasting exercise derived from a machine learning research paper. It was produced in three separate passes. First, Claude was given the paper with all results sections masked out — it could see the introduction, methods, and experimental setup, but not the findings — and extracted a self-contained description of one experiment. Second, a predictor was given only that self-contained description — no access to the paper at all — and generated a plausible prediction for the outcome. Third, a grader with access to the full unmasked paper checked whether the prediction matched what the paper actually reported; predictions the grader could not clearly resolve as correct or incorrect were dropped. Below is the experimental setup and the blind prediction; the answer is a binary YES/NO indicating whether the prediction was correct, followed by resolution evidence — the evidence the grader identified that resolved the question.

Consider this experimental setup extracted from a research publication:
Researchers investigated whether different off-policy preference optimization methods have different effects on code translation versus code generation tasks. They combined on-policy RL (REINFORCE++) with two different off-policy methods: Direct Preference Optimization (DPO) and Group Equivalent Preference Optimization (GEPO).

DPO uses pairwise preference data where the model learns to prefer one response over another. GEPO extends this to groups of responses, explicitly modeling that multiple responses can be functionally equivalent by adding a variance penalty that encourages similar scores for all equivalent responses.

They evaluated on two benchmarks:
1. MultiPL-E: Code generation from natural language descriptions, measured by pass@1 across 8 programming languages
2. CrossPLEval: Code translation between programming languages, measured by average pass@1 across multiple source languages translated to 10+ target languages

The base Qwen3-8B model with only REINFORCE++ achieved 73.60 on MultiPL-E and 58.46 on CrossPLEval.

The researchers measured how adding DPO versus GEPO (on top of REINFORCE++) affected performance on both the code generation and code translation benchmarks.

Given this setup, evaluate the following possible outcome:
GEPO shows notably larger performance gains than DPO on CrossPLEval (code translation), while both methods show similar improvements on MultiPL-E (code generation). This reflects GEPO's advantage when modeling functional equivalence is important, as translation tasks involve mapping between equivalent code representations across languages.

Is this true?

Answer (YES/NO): NO